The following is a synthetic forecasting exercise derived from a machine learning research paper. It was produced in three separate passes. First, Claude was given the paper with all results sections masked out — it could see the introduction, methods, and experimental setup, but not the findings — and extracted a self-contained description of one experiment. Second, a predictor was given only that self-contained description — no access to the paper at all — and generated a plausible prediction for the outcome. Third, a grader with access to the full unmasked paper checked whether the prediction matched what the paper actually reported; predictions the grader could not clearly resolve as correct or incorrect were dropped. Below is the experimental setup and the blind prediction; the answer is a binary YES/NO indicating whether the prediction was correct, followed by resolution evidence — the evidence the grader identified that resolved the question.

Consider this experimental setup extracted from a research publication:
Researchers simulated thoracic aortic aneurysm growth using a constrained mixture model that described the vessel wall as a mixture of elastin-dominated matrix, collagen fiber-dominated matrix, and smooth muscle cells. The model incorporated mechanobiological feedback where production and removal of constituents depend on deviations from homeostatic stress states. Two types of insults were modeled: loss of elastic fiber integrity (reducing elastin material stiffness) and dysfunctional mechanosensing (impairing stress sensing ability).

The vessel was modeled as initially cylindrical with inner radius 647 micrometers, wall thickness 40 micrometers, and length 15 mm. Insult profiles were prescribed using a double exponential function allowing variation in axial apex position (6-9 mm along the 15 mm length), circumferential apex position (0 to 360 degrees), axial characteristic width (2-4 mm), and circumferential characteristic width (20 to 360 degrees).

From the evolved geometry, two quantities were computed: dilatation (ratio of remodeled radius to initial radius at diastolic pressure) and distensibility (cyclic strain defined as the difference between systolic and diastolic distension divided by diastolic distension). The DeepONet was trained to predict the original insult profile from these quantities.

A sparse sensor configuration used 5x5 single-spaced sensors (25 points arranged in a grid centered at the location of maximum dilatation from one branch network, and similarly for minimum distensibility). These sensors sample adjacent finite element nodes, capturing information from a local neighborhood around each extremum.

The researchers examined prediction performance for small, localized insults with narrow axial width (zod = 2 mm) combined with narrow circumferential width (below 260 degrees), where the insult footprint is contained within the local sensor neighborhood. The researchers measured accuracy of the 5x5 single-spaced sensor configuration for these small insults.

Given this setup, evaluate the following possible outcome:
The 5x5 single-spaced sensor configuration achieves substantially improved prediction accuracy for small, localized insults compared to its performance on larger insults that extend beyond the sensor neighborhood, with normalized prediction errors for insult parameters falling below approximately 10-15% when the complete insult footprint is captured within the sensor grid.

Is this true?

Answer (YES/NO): YES